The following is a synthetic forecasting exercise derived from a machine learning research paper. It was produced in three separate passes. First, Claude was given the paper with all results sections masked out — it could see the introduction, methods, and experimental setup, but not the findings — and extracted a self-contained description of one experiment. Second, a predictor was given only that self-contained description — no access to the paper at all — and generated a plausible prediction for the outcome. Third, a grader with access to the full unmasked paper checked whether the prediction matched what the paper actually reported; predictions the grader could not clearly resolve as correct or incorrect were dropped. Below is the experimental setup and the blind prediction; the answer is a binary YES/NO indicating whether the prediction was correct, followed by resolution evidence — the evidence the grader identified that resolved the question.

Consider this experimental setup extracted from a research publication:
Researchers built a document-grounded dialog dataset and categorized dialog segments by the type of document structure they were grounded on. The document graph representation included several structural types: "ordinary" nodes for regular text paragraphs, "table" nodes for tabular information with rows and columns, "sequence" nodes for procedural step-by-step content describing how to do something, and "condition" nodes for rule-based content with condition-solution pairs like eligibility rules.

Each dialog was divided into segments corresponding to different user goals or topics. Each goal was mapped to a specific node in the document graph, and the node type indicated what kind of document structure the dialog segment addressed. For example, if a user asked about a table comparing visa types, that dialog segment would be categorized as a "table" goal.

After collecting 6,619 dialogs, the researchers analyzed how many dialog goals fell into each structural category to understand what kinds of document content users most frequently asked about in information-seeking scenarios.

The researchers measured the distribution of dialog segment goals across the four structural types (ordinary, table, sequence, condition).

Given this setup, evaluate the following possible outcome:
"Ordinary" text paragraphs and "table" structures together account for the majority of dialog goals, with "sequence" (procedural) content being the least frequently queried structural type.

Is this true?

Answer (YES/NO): NO